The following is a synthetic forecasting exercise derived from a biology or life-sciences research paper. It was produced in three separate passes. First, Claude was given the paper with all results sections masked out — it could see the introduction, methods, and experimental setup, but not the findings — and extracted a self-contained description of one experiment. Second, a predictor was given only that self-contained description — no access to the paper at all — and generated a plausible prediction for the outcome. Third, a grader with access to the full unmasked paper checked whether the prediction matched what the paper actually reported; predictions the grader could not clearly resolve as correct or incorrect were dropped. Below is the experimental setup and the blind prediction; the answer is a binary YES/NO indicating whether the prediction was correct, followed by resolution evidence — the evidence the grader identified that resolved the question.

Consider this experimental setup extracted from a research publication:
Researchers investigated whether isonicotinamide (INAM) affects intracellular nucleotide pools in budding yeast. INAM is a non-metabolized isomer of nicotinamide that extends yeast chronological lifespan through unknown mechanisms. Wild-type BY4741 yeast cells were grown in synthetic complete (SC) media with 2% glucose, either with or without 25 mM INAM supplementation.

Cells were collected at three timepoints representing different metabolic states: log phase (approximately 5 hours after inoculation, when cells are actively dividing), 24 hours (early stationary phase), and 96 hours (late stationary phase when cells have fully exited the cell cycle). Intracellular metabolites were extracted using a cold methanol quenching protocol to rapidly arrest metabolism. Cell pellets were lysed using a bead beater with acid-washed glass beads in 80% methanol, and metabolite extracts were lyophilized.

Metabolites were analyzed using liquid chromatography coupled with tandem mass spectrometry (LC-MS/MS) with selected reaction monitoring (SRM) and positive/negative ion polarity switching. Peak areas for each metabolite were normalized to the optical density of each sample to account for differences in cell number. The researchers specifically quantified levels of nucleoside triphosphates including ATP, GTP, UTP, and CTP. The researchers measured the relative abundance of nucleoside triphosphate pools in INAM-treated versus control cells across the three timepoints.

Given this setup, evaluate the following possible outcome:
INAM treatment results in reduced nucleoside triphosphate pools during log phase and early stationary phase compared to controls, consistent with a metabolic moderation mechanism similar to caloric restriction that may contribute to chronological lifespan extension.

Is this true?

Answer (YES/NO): NO